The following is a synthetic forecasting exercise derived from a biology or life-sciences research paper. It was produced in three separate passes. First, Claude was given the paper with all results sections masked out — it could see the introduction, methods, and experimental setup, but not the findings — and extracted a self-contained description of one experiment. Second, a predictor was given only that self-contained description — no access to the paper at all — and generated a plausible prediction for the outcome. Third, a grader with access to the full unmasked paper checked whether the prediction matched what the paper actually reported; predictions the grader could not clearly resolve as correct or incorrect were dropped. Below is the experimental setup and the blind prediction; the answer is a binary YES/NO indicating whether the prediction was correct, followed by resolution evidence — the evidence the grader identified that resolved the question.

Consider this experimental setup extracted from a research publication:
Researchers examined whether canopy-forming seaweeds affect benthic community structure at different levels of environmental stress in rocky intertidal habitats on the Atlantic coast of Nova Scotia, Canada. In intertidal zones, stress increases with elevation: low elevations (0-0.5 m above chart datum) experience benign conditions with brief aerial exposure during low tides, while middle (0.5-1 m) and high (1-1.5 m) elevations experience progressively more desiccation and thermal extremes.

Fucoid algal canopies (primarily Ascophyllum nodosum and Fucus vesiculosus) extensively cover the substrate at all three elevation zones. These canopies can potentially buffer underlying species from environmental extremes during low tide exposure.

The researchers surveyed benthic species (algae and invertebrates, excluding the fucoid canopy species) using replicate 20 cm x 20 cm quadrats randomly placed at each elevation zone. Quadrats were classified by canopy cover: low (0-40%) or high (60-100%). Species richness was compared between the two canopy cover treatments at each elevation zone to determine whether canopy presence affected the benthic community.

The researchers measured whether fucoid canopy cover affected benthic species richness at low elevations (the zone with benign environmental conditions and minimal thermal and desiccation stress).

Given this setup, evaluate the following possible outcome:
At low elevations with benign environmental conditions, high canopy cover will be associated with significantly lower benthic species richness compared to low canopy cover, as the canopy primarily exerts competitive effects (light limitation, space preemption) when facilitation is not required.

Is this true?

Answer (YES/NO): NO